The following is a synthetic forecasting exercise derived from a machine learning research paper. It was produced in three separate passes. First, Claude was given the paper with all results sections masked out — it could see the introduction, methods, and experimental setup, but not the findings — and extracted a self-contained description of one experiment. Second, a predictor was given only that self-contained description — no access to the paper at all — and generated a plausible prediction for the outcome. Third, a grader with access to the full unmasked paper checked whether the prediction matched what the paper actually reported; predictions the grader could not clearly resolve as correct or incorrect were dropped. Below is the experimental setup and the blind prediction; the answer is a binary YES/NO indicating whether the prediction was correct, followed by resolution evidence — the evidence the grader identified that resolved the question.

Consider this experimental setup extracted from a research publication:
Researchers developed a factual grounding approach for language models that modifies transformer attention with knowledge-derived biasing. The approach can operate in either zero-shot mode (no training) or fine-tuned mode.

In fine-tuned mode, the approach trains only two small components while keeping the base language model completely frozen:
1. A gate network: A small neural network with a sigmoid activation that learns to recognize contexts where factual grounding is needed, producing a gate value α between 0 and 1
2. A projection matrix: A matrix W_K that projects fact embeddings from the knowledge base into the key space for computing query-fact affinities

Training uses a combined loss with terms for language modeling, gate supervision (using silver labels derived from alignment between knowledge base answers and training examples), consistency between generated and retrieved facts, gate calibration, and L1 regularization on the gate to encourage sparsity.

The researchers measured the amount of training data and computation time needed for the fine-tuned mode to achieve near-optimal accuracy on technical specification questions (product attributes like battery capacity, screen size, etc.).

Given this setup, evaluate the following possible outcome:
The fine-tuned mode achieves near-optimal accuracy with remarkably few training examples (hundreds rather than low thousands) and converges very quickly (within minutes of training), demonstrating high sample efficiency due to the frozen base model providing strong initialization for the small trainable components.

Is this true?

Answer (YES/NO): NO